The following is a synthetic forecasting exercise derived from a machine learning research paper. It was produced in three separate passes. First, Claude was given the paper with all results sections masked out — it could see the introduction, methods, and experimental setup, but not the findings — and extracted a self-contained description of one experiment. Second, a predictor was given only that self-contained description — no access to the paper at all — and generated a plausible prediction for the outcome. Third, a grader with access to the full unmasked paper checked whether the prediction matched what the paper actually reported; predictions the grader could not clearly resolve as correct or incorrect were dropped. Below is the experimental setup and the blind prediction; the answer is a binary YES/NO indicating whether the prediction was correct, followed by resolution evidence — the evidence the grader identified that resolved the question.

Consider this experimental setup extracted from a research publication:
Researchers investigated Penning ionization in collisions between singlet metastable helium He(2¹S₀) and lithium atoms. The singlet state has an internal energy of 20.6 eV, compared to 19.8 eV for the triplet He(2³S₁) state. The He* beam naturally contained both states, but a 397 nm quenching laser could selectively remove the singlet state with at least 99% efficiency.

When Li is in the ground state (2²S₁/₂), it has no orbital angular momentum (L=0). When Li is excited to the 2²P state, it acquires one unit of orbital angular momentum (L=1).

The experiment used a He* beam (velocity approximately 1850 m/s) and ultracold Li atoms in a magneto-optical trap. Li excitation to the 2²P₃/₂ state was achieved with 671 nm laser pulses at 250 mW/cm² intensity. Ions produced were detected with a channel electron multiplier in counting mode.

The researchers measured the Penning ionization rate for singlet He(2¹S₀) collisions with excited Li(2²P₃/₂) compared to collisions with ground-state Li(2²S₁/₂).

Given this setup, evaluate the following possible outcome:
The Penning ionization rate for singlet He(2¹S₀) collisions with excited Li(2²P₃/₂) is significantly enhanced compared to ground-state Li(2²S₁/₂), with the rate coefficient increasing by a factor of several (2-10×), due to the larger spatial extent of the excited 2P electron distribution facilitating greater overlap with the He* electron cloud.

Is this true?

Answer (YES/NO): NO